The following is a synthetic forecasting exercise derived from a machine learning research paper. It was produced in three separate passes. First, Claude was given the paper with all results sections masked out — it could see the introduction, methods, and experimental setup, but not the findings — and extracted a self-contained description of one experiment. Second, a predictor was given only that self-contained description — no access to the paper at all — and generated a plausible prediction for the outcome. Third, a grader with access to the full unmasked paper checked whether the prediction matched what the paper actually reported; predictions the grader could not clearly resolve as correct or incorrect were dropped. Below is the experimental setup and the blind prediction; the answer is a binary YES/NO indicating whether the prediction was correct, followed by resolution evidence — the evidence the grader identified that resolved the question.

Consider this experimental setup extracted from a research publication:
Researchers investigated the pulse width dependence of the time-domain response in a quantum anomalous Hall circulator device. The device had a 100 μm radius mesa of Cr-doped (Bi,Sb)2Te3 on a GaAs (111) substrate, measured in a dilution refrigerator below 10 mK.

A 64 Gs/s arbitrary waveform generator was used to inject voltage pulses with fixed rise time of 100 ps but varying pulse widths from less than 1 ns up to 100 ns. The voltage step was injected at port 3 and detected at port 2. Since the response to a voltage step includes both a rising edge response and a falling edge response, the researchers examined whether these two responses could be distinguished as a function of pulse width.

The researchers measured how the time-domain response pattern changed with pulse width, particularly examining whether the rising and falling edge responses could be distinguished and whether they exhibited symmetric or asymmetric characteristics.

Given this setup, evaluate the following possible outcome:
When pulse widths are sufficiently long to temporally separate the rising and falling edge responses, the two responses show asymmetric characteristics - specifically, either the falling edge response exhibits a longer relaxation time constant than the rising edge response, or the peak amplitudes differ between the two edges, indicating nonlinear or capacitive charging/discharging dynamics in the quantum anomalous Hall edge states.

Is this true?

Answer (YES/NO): NO